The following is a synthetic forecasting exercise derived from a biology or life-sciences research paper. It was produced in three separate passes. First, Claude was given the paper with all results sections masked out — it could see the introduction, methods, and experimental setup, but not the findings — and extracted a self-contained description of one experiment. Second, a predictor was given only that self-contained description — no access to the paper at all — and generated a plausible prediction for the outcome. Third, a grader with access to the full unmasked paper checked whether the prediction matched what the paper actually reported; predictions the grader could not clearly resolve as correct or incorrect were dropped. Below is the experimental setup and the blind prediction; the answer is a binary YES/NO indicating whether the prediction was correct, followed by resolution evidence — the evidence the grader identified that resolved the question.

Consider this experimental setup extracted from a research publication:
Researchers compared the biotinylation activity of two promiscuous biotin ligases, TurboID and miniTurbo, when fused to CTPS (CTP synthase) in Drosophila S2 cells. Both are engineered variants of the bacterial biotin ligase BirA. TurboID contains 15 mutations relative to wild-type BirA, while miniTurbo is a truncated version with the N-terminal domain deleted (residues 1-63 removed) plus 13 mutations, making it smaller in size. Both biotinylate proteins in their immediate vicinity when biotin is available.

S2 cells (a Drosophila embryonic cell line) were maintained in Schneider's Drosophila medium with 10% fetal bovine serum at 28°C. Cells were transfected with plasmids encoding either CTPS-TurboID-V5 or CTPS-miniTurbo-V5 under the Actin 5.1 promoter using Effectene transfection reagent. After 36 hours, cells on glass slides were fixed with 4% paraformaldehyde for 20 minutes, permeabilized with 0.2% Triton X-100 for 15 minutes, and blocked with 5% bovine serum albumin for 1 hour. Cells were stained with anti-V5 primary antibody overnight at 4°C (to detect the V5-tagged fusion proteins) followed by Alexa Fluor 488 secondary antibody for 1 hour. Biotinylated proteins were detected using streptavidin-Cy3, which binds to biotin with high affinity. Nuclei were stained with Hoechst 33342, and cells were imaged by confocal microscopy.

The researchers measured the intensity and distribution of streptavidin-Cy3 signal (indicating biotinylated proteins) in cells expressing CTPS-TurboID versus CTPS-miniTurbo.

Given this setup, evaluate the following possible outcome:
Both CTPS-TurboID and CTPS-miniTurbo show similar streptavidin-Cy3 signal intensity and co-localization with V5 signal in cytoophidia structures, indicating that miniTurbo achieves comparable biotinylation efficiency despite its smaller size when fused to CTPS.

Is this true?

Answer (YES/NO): NO